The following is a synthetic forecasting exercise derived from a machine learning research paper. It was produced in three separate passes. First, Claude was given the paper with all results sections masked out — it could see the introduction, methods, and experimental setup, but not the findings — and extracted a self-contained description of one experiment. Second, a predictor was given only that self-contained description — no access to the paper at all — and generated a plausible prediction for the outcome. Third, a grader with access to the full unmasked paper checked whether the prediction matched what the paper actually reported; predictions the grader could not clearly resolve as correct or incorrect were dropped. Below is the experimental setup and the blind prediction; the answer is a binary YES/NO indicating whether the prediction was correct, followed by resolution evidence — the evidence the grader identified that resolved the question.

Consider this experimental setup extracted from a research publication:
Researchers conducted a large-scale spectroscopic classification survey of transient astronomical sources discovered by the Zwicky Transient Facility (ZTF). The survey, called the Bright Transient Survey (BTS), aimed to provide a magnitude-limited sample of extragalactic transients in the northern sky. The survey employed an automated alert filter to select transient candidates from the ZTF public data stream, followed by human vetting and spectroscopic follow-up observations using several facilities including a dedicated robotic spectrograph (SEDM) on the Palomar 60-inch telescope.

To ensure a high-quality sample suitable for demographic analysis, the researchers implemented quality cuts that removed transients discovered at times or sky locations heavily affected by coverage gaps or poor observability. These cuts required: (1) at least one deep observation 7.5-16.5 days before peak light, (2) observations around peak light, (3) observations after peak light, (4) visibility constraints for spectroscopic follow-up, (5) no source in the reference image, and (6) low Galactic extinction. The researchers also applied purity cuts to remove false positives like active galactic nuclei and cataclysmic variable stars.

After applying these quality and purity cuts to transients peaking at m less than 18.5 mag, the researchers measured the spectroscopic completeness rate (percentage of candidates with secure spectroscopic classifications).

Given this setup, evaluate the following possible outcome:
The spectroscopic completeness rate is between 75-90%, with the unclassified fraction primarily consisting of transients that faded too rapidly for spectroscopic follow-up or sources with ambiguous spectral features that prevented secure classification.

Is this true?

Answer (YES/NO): NO